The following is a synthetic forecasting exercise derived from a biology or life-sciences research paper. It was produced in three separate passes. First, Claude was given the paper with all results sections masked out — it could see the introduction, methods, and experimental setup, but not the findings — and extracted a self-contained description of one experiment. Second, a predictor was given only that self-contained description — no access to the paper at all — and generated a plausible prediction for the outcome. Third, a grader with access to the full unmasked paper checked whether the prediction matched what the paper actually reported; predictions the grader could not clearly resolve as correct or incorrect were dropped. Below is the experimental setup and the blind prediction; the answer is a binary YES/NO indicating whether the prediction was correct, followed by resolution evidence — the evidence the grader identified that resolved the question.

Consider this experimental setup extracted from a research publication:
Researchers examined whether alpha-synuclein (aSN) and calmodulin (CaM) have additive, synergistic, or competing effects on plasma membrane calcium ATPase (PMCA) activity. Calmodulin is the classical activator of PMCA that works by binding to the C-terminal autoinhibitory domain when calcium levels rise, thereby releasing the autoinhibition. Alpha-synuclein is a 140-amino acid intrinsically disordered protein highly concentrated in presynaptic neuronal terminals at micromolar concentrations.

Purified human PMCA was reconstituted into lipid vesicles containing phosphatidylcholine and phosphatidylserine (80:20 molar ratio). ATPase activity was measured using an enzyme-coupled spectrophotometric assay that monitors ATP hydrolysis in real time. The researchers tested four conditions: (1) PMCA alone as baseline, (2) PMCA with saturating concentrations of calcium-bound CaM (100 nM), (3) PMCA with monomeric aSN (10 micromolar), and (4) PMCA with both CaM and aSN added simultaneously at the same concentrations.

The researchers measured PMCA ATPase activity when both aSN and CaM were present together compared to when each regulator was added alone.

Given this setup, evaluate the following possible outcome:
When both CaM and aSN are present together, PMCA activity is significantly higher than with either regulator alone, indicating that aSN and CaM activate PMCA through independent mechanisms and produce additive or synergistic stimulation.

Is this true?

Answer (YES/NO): NO